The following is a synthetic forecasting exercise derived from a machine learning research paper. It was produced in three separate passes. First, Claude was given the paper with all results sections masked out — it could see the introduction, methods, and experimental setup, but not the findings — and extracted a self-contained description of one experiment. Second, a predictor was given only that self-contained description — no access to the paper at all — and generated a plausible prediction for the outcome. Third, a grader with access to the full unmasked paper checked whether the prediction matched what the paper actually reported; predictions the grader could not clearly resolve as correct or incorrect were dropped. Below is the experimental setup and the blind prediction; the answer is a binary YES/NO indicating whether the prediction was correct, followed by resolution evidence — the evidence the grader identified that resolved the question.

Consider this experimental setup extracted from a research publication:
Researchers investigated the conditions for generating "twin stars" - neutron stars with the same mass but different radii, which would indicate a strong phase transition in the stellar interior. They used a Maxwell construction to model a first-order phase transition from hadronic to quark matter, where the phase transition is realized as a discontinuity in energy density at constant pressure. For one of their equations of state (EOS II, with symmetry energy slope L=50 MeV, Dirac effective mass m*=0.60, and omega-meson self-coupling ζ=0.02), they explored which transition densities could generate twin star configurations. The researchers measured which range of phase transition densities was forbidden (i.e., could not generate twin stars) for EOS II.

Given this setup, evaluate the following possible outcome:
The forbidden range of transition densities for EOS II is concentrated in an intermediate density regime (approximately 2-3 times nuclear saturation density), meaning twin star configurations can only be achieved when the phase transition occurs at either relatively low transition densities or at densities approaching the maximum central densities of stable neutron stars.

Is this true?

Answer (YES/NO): NO